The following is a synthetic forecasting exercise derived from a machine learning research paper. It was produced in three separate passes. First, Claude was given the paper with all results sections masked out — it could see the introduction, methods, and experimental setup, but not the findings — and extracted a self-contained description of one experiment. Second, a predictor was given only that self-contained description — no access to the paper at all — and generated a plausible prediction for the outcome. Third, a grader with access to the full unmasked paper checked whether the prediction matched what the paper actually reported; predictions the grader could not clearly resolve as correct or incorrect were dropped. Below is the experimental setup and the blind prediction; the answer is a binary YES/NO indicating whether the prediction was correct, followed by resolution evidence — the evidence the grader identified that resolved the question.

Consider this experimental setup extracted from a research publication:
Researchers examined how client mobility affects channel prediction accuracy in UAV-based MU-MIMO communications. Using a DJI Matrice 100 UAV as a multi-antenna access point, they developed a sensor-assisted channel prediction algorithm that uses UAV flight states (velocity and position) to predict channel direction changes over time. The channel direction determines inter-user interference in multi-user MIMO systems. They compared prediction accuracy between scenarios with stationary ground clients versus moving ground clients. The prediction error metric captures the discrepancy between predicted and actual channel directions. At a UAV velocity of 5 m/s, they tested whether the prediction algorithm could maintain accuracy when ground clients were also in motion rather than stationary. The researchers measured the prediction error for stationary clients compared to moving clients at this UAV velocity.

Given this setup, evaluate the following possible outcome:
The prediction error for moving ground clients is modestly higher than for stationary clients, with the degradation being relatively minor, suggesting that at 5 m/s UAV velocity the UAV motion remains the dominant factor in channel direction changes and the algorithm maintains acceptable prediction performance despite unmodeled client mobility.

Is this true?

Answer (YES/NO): YES